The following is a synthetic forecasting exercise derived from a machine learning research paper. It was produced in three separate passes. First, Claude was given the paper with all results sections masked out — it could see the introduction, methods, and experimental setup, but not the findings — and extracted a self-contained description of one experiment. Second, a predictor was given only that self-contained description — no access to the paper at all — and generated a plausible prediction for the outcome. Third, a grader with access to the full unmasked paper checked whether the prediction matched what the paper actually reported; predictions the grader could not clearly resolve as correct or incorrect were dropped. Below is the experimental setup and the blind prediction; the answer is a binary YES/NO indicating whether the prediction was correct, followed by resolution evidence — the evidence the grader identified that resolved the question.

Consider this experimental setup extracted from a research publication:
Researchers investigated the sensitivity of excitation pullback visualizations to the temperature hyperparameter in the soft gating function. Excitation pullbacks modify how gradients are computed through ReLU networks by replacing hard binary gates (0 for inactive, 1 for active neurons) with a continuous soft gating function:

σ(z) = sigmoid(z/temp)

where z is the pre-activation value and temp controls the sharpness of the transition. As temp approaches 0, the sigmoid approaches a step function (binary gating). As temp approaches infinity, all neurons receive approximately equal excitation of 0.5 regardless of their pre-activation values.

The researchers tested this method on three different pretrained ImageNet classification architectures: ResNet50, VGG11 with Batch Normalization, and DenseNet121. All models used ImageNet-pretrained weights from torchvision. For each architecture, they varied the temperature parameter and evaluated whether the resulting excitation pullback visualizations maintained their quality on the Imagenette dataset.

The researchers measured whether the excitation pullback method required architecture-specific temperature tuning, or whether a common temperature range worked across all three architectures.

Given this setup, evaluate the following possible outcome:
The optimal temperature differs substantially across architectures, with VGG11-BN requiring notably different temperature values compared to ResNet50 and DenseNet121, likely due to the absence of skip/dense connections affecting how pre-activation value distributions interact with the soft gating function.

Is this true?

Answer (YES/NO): NO